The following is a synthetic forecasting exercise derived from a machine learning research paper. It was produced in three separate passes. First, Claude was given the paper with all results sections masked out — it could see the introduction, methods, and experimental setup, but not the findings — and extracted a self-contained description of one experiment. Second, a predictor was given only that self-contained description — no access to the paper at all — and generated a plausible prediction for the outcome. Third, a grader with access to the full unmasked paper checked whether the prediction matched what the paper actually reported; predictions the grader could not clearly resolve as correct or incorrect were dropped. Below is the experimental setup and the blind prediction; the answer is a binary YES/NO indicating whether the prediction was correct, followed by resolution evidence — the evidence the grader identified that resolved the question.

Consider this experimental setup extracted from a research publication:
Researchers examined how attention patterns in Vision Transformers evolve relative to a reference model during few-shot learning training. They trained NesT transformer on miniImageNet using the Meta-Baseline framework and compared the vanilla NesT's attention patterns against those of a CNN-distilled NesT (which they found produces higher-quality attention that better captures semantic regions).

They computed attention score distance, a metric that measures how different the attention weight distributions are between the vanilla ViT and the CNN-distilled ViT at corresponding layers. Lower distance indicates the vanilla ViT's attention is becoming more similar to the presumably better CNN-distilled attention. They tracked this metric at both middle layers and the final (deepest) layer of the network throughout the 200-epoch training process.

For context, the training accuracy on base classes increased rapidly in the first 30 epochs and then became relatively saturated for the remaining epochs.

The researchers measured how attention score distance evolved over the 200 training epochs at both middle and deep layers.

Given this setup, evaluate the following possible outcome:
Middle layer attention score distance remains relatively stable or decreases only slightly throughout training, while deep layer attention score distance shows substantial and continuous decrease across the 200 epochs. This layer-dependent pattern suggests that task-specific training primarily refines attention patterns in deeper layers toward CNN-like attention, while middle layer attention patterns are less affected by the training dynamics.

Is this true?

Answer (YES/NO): NO